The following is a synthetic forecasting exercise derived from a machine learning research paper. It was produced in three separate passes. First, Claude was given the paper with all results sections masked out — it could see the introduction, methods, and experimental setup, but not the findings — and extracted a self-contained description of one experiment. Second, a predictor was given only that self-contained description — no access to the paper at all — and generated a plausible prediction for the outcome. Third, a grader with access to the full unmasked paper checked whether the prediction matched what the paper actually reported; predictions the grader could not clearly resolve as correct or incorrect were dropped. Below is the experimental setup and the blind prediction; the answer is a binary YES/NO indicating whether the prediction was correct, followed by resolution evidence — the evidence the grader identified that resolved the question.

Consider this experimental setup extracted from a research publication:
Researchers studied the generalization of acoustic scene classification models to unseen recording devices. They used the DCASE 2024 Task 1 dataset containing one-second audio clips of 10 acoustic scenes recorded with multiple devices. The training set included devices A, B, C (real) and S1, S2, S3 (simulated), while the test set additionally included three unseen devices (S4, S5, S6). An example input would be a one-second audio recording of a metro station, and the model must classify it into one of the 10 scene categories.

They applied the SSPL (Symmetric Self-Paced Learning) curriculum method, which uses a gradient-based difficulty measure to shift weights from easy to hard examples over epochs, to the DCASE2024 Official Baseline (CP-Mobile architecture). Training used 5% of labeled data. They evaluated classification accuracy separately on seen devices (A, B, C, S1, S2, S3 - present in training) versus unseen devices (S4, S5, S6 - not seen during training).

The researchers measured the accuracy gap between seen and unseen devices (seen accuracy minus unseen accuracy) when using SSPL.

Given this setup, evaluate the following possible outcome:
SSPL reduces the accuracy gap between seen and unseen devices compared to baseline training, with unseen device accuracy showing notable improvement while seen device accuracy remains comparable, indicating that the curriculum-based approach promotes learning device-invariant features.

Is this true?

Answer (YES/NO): NO